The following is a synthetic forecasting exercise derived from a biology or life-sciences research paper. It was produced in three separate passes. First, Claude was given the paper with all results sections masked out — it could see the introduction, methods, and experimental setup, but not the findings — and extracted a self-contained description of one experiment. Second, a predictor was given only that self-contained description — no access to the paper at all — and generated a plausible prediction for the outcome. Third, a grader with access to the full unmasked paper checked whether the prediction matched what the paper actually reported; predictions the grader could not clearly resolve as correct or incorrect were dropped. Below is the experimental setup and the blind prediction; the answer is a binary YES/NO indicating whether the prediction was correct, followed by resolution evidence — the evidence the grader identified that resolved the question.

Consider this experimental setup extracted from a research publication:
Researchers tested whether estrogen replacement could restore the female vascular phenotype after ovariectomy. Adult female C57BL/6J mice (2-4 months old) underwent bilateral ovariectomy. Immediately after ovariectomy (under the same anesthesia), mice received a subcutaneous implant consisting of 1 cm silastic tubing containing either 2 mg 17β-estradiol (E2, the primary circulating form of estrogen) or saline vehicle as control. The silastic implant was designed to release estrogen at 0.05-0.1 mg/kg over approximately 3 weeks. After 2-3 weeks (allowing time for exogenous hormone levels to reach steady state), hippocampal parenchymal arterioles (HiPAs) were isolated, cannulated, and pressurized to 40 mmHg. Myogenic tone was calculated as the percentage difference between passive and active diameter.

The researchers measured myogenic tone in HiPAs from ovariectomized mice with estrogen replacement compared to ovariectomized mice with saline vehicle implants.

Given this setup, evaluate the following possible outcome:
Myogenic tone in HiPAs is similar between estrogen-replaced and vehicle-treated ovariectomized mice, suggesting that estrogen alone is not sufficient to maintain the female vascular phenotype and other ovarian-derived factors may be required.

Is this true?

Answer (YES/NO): NO